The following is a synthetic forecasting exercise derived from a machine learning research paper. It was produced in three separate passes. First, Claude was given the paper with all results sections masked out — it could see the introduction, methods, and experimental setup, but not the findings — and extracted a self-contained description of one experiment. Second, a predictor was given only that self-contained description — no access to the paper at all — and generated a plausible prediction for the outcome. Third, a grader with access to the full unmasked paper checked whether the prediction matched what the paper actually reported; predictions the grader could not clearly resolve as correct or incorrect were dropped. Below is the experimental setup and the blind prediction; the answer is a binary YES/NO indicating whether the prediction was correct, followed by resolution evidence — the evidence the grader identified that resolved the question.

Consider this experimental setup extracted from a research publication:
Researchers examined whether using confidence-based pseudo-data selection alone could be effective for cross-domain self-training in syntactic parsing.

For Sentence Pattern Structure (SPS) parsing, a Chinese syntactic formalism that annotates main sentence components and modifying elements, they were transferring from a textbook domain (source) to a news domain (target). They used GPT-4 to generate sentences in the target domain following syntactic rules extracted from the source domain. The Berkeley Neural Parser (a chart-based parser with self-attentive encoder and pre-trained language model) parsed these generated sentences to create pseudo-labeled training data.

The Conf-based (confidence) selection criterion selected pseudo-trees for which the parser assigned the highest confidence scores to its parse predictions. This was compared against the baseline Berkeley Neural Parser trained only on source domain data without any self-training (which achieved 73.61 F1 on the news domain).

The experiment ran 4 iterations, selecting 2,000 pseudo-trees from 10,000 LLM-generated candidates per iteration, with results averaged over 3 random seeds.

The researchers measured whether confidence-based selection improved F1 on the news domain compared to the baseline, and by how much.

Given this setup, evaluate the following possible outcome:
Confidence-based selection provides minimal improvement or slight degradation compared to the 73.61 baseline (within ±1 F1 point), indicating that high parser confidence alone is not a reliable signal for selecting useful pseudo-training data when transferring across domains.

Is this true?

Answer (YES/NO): NO